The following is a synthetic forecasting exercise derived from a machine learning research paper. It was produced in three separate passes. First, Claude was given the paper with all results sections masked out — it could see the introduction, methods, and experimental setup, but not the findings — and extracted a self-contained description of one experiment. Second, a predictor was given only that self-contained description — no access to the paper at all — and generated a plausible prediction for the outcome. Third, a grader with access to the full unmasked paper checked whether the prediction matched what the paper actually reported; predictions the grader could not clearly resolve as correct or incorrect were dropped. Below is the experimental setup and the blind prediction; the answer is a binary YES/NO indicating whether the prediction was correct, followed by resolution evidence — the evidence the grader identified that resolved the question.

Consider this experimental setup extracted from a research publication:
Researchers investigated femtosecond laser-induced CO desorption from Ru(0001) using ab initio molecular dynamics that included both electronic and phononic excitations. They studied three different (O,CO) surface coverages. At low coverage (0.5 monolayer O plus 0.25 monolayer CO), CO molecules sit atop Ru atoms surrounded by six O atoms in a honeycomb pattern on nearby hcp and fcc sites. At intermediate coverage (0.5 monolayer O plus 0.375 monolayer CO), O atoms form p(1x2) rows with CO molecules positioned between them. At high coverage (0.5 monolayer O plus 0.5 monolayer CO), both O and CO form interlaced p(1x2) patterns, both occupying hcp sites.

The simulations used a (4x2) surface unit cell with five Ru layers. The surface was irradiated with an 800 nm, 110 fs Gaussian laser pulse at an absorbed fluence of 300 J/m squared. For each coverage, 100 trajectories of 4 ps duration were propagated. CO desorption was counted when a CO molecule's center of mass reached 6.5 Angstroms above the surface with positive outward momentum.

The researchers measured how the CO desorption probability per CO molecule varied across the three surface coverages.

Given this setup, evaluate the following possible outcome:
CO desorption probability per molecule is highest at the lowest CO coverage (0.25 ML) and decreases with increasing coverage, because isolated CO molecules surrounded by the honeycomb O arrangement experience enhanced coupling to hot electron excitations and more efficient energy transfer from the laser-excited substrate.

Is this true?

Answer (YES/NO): NO